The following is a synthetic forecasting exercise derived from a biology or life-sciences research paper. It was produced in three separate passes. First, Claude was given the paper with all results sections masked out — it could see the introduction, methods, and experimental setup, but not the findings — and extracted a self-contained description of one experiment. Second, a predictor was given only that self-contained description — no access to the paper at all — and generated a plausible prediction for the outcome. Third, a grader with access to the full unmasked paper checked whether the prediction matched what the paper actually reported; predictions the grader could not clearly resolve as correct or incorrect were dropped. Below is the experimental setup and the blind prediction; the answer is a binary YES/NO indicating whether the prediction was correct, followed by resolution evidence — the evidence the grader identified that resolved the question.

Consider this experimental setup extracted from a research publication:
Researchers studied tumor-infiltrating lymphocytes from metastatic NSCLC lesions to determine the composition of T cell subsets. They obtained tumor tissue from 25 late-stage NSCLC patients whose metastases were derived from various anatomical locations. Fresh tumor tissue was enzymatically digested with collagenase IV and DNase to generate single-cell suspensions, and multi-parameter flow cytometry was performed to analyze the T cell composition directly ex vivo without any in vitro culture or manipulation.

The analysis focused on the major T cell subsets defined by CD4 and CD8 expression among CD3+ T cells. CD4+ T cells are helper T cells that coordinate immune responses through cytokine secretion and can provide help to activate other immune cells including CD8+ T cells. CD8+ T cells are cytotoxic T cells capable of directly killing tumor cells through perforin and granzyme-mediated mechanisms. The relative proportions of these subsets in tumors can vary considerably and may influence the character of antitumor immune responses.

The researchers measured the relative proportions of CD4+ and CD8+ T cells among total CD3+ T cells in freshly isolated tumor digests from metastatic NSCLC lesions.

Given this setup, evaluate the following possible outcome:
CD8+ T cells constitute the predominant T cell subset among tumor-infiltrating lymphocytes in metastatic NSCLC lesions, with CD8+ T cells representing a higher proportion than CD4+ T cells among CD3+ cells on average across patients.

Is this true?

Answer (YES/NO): NO